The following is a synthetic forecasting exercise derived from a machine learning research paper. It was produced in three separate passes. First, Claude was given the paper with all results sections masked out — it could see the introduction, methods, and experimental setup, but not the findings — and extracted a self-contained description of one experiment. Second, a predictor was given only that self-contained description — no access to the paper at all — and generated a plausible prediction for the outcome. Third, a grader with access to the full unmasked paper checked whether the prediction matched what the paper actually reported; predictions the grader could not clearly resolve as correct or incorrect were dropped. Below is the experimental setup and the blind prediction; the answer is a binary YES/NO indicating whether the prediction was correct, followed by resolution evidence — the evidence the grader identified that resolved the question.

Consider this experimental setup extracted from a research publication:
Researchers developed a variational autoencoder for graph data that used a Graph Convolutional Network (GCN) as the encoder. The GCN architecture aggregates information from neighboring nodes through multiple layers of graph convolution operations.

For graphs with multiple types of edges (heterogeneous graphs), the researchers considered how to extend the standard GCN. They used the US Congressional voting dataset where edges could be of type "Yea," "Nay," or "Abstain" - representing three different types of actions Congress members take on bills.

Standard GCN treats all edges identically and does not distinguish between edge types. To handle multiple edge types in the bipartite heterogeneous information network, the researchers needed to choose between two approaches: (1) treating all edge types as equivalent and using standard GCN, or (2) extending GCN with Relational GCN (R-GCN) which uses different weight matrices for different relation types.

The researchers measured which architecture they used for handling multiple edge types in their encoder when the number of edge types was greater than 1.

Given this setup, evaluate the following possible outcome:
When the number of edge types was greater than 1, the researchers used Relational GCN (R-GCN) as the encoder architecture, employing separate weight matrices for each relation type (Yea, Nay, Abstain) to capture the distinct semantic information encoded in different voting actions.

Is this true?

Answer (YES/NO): YES